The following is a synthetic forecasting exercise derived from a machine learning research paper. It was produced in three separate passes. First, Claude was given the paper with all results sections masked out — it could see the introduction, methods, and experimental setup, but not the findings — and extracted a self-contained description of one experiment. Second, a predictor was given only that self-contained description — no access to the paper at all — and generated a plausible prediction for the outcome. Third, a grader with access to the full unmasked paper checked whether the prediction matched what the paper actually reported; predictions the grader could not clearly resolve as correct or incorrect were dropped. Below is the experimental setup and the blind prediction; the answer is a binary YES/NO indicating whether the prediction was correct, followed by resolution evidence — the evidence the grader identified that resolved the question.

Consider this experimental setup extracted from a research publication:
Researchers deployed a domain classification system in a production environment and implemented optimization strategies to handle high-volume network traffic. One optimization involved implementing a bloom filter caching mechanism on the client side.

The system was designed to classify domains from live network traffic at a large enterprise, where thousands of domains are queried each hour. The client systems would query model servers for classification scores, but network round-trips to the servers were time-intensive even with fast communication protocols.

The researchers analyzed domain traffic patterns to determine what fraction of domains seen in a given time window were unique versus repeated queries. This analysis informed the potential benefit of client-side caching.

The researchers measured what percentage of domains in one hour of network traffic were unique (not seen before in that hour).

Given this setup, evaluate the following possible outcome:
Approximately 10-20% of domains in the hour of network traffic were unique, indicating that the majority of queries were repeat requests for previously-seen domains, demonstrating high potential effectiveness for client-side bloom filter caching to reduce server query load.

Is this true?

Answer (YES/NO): YES